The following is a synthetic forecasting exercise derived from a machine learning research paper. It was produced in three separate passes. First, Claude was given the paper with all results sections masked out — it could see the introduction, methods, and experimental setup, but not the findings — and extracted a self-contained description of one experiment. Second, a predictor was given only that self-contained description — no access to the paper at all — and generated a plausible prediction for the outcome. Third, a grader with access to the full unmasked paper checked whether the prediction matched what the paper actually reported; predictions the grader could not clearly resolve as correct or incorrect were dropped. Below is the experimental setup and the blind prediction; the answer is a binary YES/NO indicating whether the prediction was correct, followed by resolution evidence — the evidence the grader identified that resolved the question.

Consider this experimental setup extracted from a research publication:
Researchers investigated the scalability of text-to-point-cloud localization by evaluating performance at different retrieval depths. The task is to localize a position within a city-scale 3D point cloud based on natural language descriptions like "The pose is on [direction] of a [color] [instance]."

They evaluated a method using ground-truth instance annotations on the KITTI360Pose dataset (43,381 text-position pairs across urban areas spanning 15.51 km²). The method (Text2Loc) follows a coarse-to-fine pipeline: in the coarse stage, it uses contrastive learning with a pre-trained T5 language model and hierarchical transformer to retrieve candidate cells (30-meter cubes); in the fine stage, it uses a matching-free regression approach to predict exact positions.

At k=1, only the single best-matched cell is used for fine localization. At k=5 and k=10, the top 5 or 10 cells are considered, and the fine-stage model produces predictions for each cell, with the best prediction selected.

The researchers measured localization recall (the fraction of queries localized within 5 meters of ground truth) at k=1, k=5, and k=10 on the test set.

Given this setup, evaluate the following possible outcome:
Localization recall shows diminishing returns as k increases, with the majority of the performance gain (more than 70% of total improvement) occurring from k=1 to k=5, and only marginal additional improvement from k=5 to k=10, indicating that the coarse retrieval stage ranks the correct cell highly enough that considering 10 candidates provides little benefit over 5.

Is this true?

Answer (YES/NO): YES